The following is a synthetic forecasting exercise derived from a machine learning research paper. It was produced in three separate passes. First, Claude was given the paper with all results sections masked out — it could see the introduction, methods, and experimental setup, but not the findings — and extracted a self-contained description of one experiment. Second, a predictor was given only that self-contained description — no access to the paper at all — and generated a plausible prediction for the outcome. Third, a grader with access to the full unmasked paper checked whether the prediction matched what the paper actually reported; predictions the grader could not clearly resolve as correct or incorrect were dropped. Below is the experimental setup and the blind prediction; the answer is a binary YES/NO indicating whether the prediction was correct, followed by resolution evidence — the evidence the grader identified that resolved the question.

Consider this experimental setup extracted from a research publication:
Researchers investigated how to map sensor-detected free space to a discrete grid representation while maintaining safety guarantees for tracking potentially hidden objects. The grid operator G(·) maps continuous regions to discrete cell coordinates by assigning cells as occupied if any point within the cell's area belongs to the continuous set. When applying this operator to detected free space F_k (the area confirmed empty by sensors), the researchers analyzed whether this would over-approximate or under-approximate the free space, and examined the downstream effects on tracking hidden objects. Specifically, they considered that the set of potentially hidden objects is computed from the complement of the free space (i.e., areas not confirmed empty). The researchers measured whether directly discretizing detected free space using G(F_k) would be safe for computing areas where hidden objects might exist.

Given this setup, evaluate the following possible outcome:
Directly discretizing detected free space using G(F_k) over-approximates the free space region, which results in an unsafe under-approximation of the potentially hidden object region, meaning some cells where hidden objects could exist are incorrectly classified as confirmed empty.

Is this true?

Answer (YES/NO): YES